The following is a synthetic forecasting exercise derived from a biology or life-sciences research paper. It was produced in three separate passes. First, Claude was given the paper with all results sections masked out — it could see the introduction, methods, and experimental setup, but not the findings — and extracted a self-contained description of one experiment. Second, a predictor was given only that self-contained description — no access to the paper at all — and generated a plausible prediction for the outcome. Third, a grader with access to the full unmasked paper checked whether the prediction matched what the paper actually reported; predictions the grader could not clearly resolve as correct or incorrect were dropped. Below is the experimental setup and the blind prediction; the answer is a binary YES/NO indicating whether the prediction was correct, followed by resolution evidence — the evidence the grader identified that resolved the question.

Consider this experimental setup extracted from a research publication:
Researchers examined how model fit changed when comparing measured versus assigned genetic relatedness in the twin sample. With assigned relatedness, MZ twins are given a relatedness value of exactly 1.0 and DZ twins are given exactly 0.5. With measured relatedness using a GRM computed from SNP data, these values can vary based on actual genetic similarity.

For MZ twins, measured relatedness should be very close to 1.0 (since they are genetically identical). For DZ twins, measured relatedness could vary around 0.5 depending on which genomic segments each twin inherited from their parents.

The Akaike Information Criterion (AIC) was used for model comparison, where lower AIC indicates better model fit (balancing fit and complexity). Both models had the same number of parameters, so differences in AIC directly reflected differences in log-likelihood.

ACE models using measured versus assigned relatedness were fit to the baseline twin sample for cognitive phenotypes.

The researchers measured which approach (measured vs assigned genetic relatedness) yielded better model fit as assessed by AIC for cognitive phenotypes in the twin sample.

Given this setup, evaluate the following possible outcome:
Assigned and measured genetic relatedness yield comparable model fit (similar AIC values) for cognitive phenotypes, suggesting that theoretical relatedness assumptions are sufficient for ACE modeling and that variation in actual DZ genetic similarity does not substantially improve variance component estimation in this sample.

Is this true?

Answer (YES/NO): YES